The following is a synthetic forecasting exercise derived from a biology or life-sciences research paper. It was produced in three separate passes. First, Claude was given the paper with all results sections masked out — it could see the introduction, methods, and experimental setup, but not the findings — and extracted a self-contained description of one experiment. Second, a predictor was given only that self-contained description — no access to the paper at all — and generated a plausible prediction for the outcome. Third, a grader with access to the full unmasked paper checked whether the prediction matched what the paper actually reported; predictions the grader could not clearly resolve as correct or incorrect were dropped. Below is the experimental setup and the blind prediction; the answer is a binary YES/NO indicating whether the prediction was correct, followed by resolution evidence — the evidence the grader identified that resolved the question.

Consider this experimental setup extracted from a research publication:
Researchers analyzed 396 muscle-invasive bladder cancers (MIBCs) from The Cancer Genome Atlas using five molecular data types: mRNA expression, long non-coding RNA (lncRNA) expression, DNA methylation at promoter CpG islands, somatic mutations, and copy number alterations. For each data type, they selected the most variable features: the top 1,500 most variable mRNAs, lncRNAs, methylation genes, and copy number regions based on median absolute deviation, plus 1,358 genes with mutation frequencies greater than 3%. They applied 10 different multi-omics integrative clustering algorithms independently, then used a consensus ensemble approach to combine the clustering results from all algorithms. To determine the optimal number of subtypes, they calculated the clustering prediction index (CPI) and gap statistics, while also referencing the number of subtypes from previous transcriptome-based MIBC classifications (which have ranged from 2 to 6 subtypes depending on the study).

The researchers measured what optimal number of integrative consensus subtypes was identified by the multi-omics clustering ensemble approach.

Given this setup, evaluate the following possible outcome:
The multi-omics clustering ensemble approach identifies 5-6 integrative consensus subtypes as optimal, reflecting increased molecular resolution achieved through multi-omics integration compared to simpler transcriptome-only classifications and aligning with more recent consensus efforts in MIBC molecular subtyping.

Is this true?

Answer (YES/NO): NO